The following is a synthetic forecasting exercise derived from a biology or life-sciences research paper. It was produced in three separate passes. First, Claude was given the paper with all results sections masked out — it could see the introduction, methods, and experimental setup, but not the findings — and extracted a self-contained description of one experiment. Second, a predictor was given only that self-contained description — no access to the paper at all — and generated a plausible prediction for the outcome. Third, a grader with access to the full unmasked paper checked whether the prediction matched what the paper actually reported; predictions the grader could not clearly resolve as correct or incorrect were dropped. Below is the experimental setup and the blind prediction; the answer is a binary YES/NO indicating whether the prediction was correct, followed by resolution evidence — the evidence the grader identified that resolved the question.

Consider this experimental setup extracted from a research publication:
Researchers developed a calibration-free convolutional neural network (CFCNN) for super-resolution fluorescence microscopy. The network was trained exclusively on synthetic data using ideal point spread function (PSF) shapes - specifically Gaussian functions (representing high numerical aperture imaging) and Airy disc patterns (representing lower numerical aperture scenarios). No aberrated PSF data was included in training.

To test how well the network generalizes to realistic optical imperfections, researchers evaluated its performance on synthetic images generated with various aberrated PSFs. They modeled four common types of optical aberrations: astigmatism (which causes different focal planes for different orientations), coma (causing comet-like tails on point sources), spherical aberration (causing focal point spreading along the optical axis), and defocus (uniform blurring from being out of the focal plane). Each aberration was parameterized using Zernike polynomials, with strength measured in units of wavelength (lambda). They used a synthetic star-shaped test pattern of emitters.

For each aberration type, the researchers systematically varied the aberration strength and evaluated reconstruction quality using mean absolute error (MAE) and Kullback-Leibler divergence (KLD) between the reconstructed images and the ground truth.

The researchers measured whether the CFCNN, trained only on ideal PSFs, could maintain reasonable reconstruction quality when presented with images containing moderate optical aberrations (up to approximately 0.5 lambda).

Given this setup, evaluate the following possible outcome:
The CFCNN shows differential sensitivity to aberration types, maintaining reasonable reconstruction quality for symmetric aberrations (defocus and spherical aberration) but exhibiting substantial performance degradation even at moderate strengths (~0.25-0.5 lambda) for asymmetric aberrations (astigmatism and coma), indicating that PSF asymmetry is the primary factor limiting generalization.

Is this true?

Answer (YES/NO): NO